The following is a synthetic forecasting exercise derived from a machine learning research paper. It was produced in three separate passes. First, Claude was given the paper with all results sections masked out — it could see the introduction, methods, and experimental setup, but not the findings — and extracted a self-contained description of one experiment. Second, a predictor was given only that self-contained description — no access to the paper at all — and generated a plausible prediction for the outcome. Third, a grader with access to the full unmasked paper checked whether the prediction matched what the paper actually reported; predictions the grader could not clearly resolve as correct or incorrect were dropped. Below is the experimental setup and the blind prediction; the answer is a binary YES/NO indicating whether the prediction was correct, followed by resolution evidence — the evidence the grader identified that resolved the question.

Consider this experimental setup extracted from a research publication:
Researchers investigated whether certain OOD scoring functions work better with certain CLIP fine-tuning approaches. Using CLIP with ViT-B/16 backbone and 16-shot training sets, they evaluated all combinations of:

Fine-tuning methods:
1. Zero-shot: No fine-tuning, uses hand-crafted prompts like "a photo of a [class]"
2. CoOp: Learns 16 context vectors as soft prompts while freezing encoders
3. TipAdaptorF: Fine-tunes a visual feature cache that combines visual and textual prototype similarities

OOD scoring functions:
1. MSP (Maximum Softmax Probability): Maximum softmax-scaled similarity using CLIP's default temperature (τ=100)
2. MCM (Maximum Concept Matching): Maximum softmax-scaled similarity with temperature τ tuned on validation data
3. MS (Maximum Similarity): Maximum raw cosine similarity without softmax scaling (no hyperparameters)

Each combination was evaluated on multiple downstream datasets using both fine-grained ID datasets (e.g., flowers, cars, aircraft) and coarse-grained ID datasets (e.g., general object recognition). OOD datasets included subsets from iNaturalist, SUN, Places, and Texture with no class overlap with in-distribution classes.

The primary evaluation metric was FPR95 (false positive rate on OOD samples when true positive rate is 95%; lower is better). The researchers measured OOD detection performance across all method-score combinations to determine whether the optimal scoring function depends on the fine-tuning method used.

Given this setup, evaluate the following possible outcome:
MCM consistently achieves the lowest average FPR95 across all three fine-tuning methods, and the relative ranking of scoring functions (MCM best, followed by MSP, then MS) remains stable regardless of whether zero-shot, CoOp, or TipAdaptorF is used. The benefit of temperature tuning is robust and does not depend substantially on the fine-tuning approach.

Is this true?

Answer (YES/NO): NO